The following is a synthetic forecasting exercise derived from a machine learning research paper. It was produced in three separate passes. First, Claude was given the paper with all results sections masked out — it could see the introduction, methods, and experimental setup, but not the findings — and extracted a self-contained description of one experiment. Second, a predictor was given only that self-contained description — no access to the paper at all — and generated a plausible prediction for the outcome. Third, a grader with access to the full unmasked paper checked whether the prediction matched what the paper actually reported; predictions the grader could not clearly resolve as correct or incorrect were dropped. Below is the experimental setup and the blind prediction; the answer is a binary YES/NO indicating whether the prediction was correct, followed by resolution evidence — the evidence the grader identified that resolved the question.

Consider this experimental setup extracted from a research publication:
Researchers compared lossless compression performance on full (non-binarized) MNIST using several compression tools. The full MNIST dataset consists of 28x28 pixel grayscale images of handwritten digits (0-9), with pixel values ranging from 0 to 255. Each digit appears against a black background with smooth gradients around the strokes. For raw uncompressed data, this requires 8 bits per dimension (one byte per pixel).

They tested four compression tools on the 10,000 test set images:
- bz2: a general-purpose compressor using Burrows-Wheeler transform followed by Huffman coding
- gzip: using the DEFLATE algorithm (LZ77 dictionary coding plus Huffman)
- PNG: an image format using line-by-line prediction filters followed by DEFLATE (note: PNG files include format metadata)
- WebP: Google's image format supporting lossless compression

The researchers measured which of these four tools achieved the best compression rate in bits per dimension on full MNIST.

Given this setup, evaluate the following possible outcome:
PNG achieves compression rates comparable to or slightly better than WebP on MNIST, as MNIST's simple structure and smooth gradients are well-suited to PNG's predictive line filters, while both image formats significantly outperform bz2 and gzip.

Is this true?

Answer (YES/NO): NO